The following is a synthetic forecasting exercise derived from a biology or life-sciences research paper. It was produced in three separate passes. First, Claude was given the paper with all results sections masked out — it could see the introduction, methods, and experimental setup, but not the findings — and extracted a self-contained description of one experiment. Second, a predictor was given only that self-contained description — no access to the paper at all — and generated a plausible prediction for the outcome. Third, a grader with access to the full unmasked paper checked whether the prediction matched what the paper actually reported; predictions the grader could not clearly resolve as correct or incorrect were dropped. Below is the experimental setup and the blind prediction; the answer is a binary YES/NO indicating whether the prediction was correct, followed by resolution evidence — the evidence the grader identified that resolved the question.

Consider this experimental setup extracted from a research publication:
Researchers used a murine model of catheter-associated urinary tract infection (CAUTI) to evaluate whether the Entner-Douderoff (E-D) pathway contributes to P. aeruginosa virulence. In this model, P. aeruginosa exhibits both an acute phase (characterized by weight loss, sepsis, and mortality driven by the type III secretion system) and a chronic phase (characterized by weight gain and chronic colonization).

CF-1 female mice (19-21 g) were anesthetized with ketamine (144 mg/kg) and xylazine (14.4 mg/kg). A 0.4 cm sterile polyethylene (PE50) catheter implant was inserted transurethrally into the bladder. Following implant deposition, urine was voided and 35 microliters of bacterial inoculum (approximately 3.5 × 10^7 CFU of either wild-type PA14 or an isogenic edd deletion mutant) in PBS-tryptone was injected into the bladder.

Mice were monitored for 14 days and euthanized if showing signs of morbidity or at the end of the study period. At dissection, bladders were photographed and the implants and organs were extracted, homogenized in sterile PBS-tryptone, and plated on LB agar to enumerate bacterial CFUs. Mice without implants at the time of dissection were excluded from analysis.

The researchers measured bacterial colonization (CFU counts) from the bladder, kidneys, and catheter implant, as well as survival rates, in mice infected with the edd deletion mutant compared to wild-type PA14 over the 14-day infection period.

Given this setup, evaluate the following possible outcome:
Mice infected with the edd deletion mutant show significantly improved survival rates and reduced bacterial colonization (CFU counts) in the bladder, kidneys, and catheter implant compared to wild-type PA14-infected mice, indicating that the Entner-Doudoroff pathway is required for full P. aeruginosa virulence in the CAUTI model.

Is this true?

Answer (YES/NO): NO